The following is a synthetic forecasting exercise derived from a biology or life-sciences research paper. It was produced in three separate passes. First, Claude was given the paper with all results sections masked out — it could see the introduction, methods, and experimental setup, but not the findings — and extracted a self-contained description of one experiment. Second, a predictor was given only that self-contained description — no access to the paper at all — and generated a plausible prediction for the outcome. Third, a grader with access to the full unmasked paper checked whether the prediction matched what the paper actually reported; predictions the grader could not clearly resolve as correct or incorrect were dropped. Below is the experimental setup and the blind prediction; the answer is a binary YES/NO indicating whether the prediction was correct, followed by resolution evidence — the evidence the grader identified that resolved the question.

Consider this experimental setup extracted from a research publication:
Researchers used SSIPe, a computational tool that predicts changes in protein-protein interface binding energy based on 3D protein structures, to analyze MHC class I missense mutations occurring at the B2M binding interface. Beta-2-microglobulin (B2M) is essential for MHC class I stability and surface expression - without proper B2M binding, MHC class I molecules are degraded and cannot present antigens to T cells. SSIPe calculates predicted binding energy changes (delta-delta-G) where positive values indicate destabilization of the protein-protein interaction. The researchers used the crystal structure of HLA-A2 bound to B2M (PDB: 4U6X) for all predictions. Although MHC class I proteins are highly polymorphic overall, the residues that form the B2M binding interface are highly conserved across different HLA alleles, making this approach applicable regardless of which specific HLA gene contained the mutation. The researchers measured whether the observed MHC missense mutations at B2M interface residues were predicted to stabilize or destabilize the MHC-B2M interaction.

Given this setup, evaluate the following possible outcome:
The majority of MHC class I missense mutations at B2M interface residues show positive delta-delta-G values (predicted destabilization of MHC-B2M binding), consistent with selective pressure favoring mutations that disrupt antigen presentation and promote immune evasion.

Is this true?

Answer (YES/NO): YES